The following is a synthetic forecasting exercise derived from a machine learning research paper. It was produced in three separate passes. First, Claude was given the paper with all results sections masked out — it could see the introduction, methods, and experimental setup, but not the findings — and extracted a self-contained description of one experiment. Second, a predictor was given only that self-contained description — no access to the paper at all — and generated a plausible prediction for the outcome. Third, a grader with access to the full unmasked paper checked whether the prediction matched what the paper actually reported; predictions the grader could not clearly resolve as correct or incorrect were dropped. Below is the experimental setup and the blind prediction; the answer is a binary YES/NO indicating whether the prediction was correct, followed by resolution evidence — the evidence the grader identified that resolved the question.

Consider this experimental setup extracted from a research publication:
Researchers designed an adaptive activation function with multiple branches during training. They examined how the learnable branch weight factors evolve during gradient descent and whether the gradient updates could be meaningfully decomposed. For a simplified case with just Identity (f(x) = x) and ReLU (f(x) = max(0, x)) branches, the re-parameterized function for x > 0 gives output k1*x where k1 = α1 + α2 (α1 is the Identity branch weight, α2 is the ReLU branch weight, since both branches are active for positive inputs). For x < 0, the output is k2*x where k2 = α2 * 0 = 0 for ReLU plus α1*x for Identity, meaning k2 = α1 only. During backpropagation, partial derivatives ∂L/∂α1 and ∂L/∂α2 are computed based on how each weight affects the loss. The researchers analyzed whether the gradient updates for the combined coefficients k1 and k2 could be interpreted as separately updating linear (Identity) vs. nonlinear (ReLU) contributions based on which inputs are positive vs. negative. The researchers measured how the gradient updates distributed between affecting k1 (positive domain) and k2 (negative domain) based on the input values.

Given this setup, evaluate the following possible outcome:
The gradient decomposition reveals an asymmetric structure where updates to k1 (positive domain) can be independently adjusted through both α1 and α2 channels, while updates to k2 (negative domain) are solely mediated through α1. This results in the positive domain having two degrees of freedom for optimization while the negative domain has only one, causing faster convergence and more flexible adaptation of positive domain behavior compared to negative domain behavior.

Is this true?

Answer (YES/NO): NO